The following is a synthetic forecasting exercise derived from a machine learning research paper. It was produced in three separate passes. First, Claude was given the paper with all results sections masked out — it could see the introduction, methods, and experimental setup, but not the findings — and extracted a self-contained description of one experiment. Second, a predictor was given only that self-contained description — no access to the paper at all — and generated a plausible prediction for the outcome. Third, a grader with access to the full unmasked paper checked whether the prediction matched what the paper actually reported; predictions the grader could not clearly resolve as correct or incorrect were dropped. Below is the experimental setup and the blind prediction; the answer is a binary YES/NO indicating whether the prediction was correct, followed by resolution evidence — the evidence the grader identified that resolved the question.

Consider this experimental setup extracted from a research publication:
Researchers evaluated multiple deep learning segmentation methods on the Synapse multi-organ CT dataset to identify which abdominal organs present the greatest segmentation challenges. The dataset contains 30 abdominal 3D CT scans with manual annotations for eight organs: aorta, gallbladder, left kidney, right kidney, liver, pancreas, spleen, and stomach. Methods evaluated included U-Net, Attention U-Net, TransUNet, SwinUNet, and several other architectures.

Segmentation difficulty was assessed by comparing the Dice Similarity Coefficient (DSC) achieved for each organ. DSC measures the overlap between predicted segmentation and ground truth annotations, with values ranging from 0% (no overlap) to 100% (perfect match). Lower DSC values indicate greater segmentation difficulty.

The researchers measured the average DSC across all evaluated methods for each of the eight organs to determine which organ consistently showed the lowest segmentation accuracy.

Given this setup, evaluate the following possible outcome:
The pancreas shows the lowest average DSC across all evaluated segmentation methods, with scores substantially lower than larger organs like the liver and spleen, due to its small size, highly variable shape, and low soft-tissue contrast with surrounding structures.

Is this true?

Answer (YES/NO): YES